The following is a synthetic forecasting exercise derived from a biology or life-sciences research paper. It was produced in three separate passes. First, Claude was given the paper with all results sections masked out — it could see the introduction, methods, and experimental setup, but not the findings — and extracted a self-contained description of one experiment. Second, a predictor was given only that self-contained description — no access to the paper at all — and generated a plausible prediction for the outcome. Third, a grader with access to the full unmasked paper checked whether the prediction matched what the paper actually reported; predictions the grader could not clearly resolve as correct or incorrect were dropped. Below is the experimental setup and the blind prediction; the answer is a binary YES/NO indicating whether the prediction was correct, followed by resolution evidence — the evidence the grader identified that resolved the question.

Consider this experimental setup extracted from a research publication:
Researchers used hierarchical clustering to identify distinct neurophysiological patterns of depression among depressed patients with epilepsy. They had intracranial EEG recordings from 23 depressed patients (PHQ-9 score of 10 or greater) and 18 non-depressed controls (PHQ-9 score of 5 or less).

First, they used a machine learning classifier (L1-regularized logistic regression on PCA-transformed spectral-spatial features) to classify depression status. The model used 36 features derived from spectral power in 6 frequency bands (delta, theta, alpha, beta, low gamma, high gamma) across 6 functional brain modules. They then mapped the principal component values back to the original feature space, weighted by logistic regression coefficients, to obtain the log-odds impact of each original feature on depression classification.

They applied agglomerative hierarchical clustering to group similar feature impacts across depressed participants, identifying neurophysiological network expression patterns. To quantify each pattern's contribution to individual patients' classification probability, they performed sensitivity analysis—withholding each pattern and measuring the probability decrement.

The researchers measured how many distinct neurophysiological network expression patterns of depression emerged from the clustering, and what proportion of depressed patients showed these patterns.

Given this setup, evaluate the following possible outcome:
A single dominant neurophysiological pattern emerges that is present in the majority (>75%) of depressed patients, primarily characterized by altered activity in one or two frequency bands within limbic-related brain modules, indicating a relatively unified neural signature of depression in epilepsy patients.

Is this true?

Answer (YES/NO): NO